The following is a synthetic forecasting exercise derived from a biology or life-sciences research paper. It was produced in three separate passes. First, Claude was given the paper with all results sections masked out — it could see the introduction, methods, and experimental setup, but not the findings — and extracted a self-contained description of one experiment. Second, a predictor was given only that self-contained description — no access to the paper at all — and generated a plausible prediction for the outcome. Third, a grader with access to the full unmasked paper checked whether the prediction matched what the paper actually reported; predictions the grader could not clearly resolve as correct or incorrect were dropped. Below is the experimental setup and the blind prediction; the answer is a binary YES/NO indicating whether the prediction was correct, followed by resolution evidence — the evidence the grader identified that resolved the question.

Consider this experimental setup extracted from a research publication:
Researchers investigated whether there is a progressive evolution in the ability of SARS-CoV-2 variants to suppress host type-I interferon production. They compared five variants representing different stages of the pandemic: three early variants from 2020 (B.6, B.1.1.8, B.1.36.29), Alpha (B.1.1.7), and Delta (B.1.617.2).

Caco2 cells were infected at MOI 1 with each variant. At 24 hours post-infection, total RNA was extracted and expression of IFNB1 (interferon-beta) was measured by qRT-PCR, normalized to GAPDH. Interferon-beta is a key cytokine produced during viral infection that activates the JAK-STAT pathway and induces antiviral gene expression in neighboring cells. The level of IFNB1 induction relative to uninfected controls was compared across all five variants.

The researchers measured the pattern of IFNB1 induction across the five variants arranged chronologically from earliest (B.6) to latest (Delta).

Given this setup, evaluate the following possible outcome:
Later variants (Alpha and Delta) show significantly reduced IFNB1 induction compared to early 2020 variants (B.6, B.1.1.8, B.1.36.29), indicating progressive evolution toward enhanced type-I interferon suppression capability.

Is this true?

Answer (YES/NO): NO